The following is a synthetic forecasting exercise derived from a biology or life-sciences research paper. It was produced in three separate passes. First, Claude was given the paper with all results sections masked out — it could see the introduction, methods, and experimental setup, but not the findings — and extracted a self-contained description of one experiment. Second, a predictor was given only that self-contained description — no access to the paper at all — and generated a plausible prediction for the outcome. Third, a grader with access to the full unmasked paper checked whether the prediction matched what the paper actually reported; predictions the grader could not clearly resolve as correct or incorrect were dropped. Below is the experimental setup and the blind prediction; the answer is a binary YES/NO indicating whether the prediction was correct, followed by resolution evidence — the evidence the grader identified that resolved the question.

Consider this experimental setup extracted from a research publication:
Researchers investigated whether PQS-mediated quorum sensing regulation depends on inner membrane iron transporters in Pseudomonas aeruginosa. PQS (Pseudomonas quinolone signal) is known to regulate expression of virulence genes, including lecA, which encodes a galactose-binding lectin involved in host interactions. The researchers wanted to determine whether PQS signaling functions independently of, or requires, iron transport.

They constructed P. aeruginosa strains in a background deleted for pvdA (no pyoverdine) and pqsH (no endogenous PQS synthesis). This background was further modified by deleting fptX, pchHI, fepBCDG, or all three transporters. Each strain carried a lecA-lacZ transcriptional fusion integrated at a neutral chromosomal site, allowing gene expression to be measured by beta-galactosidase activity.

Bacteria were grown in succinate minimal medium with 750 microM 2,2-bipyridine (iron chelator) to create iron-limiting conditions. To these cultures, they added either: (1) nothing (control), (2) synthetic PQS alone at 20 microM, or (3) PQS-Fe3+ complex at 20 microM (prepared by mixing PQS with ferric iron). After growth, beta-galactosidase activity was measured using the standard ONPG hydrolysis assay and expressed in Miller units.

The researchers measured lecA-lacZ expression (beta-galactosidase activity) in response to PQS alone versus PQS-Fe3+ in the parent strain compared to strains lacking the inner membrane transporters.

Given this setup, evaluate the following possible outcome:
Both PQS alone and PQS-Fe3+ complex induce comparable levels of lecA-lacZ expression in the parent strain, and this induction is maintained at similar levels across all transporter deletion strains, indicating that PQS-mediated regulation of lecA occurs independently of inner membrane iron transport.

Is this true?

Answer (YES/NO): NO